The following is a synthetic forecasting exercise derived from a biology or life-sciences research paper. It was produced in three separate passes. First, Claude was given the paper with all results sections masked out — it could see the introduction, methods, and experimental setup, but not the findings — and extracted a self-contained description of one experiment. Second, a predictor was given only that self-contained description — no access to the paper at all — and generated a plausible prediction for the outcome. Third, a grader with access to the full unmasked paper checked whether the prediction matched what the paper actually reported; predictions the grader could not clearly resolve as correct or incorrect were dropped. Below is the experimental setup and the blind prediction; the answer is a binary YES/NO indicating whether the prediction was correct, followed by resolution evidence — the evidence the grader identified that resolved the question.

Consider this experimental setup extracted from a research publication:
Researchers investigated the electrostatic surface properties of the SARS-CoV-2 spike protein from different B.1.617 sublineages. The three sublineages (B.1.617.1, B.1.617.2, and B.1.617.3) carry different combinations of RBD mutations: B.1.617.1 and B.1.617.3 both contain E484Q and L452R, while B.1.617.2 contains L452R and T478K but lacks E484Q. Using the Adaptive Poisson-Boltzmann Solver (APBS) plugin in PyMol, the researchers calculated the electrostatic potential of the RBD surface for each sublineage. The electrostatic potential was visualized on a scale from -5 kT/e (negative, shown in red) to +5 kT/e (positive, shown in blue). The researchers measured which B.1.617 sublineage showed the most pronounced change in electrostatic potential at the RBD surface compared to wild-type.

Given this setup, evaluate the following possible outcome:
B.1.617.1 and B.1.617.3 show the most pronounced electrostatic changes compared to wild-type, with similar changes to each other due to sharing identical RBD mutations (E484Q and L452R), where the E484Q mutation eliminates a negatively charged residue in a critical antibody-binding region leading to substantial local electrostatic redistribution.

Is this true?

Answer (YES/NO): NO